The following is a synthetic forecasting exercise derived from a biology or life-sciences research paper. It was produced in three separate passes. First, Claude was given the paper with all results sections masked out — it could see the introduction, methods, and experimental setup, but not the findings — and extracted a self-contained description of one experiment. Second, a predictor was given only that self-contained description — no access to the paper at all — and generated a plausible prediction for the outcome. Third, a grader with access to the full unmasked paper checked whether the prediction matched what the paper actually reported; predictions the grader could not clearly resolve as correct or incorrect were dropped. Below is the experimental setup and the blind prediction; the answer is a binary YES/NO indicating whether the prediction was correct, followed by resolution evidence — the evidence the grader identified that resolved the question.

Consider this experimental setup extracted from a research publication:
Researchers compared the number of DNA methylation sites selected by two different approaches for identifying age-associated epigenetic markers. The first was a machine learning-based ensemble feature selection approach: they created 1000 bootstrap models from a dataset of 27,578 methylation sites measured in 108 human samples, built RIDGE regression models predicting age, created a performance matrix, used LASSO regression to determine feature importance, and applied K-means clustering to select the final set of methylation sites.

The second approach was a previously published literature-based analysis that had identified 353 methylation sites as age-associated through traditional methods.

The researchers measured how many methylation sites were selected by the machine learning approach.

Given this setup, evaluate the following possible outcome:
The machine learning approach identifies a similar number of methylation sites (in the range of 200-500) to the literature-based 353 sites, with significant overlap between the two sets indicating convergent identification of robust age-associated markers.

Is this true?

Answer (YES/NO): NO